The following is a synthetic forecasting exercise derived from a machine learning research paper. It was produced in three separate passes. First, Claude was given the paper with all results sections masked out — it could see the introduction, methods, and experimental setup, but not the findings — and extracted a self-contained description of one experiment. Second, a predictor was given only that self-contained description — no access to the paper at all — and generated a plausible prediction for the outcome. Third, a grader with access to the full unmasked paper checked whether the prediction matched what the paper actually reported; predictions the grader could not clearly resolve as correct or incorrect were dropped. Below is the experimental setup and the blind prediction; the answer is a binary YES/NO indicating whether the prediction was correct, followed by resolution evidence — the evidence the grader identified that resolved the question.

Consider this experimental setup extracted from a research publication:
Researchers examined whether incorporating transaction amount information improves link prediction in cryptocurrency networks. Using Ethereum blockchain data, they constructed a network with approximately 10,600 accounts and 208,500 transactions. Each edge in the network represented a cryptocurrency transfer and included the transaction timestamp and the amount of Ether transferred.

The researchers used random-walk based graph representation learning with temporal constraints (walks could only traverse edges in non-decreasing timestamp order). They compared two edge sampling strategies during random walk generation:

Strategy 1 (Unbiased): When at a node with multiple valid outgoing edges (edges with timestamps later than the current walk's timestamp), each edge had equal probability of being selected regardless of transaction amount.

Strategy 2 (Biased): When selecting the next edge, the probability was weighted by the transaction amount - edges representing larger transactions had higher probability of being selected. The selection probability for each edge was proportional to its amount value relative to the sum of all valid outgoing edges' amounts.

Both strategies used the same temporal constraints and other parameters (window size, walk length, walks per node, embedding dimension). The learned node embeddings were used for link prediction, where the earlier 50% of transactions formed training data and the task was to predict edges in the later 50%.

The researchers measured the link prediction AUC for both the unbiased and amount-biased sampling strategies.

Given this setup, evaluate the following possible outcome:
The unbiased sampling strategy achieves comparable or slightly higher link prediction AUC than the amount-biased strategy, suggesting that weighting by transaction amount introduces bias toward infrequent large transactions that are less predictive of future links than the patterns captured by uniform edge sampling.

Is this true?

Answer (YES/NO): NO